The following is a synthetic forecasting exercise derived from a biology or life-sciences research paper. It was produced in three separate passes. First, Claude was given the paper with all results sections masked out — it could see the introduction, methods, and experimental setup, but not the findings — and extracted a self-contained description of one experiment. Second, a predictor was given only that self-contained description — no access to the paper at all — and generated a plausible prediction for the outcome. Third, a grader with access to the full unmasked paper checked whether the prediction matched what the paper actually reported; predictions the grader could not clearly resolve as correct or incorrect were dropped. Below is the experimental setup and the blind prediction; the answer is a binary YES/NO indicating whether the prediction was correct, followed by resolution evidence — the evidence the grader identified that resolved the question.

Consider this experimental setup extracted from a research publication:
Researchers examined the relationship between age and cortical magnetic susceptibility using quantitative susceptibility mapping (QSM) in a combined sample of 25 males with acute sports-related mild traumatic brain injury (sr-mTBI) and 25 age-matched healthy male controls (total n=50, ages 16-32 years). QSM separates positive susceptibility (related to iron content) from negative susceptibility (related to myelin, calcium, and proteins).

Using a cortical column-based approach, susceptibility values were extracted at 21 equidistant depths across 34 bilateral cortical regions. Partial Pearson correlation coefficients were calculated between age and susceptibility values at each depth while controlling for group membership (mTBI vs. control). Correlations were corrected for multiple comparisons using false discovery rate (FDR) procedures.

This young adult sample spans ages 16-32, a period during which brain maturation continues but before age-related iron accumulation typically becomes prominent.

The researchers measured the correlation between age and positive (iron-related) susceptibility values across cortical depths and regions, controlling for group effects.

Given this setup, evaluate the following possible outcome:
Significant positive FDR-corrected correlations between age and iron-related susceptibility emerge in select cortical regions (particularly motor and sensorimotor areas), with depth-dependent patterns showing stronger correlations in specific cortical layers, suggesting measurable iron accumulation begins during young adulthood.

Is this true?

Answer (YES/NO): YES